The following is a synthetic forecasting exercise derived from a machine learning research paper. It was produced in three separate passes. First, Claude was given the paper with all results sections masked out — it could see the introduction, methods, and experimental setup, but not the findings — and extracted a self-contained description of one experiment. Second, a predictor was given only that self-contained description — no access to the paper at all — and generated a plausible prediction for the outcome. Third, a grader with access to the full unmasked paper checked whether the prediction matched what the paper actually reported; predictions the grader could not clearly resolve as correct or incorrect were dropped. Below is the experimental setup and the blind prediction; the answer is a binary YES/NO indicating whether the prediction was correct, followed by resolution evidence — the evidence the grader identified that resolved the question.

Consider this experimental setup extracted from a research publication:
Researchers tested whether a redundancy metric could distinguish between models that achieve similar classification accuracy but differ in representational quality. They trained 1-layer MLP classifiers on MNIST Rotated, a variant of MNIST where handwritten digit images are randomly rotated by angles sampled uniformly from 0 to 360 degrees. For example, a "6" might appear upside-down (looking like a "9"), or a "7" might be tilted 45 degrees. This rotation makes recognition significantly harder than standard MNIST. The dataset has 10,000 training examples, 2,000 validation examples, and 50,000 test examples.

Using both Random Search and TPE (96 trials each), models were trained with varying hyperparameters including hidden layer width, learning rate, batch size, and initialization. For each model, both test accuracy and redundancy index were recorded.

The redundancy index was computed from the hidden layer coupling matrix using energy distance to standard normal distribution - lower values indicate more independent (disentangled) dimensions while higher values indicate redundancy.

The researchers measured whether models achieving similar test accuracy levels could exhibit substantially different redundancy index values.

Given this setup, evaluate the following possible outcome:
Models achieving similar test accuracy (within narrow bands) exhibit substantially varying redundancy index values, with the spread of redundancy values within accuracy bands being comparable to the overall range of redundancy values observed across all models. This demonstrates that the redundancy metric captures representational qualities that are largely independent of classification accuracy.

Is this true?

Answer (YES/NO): NO